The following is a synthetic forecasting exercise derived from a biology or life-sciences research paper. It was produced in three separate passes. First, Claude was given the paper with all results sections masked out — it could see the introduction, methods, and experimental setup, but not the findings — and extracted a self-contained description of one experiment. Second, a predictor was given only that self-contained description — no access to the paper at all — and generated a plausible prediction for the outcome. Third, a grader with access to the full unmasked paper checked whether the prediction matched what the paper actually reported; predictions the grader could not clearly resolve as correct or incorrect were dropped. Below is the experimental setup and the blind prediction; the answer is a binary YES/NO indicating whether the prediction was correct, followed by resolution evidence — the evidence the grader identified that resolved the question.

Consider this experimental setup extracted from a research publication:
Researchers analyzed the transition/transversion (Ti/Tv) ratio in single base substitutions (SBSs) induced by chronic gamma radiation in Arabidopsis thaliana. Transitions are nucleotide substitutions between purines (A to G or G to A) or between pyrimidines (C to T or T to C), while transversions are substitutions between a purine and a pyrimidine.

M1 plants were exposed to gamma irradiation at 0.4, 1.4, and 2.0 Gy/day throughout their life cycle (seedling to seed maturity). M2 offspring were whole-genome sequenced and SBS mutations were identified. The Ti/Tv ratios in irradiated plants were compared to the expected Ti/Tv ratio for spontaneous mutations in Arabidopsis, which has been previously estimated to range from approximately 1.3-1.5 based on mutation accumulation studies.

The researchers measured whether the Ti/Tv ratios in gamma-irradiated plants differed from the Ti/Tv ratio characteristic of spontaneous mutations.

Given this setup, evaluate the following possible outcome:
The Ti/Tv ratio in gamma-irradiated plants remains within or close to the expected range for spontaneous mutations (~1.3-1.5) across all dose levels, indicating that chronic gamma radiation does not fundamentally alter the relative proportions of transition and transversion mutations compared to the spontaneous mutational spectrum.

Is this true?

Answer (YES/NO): NO